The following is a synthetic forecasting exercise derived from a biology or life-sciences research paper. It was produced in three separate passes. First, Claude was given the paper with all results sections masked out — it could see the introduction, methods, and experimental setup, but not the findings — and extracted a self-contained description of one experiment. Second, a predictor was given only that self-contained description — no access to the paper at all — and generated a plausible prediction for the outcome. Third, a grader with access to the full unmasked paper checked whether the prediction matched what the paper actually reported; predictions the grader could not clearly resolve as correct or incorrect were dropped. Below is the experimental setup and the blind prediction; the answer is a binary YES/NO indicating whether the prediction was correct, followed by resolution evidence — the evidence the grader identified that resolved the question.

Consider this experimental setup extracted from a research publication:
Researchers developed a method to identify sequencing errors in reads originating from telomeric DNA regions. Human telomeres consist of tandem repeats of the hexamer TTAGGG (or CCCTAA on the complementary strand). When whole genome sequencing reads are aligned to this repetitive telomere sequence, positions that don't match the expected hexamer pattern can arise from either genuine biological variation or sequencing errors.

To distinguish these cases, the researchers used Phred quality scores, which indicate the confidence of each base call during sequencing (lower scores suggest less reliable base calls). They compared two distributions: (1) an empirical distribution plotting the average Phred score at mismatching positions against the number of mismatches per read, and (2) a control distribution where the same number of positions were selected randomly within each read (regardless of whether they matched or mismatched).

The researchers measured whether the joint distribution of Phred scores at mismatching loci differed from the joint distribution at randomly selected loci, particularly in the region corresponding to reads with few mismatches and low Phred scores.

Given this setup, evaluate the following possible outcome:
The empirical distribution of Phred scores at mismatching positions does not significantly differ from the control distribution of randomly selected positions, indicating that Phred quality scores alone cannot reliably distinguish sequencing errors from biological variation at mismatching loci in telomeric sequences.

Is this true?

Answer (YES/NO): NO